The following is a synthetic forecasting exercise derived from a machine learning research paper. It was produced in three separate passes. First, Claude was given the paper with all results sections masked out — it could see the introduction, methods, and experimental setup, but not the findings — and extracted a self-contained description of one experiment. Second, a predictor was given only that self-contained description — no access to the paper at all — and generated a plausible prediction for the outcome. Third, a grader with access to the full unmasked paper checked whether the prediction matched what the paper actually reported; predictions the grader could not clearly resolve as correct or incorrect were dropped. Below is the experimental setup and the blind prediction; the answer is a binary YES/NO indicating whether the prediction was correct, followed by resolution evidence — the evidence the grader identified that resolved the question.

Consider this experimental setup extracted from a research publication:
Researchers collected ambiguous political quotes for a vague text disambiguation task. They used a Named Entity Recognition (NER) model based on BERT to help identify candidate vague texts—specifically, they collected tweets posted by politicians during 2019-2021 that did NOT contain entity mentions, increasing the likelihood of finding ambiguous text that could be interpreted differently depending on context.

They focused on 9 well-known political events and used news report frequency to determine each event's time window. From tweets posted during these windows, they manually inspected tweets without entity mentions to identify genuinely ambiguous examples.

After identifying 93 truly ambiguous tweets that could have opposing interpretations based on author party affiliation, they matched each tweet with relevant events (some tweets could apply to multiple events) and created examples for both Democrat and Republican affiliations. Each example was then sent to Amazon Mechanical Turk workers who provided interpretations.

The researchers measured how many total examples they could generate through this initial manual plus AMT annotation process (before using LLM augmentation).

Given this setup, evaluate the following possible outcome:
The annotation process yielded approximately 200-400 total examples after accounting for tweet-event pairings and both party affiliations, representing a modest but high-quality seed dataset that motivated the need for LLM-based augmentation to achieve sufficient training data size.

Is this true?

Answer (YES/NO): YES